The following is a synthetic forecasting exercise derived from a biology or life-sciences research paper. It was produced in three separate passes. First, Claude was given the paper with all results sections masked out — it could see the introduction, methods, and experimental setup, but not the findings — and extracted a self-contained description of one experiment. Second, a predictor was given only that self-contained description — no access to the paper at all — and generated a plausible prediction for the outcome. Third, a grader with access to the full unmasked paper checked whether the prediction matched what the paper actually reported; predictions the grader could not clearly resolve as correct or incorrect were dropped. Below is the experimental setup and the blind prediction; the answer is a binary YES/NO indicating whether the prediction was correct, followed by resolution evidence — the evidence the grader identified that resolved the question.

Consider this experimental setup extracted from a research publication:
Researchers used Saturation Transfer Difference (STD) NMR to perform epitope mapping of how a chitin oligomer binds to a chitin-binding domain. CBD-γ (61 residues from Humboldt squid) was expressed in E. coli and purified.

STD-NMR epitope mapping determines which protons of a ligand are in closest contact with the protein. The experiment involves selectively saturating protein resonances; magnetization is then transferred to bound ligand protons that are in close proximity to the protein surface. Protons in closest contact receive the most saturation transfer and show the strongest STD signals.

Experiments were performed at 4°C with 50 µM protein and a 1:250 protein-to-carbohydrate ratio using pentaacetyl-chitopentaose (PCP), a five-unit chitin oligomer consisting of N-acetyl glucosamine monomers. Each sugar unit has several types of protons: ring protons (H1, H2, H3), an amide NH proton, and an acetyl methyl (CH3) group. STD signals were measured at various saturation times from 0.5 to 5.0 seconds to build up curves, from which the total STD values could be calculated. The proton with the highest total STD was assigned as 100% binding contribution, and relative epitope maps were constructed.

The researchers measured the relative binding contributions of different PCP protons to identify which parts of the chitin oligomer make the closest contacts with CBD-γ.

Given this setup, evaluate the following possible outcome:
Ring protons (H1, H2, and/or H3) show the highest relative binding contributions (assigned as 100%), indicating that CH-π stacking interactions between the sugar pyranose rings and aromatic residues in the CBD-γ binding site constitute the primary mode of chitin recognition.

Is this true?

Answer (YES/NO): NO